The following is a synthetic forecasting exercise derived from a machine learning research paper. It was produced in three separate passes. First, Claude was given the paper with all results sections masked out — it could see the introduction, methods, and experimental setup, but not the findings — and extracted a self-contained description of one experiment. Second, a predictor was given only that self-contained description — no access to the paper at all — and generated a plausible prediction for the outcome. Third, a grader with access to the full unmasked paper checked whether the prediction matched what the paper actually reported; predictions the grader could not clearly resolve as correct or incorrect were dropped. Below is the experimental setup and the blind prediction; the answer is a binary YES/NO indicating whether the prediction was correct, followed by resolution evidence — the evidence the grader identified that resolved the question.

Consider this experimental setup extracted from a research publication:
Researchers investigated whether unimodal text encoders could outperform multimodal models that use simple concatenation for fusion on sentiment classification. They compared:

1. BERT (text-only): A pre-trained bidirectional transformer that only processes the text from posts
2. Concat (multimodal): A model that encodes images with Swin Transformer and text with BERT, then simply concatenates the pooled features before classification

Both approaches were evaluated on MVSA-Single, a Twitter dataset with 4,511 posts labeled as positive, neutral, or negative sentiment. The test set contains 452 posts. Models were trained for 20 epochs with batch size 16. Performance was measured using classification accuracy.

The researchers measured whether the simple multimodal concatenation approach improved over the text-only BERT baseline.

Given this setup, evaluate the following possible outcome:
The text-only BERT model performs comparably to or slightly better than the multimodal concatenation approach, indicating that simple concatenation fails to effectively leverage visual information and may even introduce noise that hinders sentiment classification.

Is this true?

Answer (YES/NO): NO